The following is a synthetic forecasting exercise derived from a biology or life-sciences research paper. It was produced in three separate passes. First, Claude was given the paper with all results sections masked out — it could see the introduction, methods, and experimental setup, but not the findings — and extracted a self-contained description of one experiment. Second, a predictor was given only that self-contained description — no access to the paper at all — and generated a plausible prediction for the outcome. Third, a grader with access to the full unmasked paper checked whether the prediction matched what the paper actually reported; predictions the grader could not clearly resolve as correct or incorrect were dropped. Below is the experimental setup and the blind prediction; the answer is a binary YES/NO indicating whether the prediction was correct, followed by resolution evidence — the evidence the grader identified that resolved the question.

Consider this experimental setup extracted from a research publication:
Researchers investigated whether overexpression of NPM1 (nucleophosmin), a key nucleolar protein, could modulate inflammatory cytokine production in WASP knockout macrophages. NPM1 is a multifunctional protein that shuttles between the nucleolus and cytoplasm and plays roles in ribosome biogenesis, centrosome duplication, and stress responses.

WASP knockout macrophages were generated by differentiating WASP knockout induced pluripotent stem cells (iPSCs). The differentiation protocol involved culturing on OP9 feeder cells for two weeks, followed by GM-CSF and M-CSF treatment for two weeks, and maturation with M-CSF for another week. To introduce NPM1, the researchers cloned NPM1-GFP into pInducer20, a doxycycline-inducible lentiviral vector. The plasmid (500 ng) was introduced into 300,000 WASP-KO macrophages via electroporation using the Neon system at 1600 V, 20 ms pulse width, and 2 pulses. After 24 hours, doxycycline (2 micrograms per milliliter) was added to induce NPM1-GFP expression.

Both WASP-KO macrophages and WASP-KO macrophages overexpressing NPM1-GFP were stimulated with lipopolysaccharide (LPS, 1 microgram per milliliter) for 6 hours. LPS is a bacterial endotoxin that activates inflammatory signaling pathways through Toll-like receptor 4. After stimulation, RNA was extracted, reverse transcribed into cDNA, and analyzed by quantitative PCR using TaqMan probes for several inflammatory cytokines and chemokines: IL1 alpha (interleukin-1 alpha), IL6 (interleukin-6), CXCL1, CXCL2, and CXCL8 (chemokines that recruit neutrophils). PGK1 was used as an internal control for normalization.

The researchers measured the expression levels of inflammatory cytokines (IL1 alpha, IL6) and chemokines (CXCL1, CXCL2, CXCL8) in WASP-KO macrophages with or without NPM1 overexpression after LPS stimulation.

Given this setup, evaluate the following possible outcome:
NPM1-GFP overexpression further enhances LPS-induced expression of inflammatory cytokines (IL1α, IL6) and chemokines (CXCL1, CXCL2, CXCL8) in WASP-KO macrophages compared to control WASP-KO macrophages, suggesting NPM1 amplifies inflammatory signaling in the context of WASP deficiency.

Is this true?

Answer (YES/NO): NO